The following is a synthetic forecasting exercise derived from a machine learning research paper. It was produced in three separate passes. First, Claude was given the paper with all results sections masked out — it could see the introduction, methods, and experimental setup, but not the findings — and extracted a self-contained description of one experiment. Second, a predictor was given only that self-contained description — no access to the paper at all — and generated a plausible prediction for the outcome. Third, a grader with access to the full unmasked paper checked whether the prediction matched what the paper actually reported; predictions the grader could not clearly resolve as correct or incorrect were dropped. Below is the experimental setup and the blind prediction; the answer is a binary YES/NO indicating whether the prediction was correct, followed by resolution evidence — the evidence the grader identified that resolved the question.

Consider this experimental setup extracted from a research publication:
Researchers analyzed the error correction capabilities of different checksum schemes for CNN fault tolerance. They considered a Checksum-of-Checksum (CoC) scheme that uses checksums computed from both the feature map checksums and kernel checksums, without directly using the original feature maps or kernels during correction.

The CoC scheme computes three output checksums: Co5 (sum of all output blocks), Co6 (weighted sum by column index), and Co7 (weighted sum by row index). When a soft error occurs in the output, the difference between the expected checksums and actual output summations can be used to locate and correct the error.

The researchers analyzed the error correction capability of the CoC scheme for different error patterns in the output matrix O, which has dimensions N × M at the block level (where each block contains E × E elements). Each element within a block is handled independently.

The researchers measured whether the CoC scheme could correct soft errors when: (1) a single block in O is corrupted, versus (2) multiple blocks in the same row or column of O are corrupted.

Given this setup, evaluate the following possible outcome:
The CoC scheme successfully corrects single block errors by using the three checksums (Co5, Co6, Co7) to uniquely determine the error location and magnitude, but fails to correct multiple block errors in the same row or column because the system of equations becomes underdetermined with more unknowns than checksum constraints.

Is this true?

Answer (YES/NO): YES